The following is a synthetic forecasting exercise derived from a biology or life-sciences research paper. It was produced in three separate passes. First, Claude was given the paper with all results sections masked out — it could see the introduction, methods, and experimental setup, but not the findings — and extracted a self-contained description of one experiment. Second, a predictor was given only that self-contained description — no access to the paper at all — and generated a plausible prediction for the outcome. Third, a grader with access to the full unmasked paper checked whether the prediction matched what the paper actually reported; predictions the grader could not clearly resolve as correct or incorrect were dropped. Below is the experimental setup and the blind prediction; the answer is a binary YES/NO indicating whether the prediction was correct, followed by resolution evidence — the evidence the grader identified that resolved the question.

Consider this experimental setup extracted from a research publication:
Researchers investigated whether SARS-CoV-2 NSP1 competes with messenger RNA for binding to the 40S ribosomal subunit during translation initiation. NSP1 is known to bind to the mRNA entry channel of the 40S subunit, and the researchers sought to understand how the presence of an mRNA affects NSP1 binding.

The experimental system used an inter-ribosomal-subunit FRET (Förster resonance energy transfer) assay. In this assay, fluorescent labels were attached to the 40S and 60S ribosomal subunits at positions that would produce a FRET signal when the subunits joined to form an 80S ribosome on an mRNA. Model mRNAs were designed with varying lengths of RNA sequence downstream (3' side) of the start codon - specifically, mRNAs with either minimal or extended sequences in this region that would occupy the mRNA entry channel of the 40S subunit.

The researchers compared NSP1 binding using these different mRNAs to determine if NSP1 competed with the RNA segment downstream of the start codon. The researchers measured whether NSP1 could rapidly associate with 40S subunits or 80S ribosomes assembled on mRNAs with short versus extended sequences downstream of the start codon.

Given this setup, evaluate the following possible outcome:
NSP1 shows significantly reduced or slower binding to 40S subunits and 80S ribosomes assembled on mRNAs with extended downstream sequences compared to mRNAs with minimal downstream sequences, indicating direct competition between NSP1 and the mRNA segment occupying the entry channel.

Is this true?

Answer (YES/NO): NO